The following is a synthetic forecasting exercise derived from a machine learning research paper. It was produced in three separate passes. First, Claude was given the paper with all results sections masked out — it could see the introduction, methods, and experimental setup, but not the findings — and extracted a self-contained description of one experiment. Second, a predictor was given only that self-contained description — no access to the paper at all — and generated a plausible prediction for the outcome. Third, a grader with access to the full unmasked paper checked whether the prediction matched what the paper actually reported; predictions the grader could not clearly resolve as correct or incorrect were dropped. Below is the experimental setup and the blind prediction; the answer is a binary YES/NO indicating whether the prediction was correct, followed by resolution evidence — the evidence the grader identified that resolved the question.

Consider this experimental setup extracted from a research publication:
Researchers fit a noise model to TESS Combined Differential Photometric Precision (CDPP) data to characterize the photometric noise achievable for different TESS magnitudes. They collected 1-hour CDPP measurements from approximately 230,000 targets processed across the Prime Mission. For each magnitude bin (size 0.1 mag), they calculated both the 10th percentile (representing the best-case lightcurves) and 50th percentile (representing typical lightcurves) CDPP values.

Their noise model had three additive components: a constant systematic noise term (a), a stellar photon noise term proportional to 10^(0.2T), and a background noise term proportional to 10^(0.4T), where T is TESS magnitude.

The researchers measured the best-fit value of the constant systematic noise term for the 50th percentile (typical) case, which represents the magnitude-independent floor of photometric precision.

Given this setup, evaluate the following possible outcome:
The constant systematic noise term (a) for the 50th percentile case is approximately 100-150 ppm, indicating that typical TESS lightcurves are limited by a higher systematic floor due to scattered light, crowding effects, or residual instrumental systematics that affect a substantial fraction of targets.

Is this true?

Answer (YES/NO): NO